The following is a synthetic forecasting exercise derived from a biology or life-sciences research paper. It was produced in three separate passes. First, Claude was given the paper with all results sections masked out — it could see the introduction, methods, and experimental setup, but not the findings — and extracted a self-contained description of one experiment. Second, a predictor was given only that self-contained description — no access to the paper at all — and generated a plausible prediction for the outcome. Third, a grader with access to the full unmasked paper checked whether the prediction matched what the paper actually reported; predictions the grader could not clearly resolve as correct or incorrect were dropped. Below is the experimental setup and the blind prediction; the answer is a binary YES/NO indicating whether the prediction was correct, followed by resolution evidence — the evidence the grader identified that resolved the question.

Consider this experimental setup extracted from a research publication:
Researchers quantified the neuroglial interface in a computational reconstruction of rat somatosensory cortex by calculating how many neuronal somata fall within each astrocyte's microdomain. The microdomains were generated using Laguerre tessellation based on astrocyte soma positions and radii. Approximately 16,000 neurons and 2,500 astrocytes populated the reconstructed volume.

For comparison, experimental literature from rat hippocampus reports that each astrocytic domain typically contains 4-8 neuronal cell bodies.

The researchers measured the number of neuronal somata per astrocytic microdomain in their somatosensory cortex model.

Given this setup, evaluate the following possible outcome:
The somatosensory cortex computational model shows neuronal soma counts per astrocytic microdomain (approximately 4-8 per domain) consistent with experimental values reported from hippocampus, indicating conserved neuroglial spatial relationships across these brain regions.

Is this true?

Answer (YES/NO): YES